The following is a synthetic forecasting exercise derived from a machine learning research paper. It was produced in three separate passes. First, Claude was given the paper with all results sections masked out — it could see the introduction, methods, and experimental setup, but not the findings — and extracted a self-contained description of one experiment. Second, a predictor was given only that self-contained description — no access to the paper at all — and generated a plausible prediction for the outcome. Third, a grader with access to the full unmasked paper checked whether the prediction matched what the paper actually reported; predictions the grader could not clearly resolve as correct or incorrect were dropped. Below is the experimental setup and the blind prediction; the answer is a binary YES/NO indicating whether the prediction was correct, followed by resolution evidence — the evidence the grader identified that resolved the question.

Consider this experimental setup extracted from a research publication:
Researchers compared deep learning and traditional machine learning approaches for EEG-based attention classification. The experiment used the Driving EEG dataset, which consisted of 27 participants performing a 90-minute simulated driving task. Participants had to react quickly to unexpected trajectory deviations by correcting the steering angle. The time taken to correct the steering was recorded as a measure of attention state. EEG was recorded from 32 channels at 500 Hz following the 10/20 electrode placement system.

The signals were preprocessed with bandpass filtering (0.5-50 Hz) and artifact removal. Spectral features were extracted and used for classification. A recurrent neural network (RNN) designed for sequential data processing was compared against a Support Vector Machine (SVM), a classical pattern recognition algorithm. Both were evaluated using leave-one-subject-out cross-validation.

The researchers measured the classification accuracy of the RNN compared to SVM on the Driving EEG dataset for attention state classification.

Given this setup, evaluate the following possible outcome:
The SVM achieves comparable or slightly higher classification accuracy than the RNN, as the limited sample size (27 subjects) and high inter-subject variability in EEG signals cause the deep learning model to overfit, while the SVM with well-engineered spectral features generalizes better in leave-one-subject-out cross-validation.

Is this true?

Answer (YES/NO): NO